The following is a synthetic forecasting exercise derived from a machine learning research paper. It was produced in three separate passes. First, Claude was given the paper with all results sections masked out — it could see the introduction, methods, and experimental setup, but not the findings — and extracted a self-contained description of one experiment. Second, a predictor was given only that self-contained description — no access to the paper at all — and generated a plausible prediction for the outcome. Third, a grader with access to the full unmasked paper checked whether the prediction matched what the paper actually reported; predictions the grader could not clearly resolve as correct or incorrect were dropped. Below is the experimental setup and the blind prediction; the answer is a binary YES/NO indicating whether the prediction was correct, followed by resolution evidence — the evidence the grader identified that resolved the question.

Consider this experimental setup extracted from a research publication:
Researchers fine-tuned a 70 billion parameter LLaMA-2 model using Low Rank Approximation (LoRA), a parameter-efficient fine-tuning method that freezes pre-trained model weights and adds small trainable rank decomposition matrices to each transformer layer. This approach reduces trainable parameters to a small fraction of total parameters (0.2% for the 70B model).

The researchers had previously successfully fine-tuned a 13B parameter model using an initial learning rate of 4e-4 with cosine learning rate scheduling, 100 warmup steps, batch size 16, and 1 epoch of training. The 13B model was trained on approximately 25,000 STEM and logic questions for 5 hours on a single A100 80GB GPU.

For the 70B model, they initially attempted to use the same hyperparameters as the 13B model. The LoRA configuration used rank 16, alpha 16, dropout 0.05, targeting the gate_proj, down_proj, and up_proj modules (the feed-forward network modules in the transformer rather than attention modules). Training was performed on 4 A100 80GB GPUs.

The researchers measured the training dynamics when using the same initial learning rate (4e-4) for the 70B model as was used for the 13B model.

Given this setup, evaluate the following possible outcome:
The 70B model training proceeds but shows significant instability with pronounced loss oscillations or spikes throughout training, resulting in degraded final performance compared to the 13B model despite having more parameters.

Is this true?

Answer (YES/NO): NO